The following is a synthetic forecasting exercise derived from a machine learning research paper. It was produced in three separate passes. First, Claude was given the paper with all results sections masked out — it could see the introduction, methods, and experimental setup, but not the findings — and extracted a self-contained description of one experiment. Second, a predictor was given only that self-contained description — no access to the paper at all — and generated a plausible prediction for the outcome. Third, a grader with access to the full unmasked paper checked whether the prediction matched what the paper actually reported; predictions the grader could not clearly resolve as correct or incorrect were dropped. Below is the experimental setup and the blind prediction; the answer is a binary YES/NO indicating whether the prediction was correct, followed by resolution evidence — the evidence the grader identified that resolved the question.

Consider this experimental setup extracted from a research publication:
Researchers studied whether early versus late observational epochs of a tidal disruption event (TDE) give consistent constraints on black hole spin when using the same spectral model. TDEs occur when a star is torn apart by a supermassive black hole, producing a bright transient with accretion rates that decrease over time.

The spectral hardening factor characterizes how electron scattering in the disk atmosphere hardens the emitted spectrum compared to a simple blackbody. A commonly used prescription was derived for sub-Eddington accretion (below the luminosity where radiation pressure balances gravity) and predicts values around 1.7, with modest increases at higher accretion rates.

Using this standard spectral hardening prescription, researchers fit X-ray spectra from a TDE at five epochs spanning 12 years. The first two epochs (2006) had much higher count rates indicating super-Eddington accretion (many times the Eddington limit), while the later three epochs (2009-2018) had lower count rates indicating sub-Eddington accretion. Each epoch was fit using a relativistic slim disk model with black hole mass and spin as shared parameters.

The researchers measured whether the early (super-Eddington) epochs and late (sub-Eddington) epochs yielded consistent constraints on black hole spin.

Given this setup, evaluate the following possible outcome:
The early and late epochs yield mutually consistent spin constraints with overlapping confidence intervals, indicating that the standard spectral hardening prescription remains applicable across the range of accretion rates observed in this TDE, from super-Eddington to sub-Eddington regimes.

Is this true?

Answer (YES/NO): NO